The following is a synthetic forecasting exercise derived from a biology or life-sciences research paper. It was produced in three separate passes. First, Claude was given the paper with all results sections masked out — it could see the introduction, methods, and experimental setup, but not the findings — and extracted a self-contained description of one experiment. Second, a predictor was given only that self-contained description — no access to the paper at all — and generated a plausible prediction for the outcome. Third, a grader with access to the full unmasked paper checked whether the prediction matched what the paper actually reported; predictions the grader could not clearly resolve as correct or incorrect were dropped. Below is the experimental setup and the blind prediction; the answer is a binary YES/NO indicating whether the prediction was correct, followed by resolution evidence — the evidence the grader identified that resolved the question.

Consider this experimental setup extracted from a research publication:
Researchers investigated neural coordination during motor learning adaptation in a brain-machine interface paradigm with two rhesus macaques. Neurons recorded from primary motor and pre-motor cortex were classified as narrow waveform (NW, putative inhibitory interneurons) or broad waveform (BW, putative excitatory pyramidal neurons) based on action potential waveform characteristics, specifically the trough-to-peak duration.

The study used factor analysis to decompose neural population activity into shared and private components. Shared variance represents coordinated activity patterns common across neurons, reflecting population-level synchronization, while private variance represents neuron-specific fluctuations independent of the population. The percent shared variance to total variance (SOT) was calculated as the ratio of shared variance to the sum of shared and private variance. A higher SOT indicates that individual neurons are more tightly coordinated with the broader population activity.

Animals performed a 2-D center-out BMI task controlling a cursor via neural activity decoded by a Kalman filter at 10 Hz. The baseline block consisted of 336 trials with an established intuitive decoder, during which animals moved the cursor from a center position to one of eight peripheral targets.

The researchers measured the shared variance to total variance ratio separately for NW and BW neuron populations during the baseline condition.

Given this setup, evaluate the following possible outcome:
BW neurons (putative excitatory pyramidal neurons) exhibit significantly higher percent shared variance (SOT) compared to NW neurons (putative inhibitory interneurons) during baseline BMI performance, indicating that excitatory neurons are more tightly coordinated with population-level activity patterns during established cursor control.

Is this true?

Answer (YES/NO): NO